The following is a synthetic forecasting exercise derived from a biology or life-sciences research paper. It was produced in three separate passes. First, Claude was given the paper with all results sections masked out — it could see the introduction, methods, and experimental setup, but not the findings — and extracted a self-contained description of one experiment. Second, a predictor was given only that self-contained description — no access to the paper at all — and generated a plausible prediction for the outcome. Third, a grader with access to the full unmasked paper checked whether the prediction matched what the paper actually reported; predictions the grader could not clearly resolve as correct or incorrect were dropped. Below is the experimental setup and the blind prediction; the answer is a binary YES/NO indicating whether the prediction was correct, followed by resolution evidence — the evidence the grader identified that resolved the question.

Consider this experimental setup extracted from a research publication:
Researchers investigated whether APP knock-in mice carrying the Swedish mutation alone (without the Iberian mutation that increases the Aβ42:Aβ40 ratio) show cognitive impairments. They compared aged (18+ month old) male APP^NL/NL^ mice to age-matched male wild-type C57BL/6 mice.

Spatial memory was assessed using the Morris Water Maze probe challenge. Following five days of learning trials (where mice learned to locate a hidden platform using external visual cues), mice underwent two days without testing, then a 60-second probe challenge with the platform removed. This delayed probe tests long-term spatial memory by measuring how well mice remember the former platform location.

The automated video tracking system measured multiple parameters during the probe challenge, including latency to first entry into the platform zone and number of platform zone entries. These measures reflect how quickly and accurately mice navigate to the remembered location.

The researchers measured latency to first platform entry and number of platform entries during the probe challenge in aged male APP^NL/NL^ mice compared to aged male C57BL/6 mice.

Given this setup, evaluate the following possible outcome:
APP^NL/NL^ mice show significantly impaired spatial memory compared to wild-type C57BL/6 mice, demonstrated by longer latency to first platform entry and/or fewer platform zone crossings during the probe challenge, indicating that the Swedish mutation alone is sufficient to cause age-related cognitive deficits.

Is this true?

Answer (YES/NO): NO